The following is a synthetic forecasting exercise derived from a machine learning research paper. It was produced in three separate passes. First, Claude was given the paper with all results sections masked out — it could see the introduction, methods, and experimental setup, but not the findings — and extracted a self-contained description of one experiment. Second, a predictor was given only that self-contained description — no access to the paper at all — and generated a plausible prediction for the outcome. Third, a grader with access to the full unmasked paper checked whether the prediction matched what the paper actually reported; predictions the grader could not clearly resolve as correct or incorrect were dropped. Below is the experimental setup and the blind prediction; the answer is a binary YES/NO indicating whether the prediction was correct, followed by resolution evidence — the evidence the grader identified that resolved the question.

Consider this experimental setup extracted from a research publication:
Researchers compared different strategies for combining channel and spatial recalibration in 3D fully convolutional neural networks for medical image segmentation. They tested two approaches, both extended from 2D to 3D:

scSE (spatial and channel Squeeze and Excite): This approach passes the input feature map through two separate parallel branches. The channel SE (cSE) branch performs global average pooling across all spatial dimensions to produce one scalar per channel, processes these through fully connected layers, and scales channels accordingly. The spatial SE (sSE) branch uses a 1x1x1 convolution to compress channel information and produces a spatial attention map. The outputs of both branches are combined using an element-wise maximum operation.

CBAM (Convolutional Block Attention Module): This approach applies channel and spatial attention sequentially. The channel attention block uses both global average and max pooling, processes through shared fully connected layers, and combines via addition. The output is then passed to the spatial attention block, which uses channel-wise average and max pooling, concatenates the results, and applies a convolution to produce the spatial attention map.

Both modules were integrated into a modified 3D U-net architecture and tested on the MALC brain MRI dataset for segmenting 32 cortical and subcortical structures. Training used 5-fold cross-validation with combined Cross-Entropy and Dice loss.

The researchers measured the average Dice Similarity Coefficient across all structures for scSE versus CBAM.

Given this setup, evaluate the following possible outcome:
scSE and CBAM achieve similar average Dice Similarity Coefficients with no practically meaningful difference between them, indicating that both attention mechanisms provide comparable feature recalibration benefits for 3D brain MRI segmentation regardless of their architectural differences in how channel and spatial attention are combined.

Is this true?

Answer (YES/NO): YES